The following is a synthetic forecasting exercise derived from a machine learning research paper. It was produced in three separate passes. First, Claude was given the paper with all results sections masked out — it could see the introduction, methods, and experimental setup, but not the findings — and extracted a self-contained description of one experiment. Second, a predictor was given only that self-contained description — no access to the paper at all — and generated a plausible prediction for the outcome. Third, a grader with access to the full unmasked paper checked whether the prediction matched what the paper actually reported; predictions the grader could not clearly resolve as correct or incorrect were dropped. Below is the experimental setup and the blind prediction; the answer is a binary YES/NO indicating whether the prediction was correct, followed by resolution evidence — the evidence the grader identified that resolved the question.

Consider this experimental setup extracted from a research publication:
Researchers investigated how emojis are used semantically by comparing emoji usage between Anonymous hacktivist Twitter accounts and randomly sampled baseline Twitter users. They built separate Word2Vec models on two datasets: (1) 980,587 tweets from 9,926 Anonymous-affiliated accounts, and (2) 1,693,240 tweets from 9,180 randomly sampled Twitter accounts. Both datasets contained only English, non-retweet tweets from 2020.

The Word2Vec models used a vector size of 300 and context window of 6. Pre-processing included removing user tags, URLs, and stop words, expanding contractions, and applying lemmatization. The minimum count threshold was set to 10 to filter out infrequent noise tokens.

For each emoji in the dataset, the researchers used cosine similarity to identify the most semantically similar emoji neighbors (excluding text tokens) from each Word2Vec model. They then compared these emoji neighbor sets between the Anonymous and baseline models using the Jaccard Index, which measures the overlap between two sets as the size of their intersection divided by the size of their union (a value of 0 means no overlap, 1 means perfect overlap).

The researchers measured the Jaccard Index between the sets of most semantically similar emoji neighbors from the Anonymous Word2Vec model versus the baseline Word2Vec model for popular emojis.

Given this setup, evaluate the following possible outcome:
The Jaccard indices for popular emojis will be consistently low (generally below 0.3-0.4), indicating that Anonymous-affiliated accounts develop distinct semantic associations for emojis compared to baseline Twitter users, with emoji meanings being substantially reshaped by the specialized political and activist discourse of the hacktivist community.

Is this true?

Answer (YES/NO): YES